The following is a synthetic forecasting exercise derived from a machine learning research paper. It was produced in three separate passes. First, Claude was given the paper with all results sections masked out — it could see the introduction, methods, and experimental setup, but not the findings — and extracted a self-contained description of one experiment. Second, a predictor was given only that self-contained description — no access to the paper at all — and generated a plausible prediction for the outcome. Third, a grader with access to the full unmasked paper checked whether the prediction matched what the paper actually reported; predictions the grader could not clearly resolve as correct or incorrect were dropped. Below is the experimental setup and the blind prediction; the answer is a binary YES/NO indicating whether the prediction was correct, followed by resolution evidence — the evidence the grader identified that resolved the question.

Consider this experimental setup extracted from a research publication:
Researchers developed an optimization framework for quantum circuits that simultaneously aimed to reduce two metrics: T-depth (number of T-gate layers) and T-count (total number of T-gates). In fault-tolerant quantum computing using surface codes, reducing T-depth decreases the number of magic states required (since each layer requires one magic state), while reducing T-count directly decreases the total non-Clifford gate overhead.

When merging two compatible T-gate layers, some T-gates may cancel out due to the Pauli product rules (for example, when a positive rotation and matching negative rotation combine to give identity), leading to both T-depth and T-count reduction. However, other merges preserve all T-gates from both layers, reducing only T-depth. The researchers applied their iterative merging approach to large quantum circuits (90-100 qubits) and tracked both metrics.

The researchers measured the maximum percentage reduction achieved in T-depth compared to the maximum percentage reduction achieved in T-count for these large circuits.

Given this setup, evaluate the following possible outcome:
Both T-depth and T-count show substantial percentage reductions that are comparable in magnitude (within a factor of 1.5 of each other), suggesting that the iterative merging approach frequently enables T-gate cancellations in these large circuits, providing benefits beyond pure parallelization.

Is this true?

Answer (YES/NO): NO